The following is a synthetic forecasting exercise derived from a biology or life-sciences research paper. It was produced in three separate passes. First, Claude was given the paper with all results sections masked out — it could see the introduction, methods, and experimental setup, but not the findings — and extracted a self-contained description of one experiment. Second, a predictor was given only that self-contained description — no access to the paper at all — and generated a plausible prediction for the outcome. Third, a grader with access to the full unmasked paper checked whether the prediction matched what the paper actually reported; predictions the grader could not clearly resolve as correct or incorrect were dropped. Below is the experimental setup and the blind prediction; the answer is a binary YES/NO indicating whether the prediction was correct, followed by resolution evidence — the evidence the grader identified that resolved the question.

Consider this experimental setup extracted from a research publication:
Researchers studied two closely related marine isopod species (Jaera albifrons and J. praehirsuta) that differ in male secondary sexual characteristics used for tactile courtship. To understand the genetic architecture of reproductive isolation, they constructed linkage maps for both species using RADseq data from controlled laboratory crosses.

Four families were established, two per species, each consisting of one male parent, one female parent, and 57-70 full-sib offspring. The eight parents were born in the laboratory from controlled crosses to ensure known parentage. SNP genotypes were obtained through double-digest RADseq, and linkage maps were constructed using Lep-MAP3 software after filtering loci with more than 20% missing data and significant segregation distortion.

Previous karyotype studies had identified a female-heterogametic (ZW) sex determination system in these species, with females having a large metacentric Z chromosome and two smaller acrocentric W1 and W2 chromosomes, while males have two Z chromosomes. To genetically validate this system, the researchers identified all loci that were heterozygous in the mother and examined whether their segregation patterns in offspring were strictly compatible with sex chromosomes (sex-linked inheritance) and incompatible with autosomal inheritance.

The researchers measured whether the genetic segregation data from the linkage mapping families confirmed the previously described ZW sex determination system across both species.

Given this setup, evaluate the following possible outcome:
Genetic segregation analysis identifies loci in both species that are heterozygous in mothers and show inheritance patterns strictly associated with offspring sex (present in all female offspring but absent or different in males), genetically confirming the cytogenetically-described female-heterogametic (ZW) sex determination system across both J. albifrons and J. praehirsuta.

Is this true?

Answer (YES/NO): YES